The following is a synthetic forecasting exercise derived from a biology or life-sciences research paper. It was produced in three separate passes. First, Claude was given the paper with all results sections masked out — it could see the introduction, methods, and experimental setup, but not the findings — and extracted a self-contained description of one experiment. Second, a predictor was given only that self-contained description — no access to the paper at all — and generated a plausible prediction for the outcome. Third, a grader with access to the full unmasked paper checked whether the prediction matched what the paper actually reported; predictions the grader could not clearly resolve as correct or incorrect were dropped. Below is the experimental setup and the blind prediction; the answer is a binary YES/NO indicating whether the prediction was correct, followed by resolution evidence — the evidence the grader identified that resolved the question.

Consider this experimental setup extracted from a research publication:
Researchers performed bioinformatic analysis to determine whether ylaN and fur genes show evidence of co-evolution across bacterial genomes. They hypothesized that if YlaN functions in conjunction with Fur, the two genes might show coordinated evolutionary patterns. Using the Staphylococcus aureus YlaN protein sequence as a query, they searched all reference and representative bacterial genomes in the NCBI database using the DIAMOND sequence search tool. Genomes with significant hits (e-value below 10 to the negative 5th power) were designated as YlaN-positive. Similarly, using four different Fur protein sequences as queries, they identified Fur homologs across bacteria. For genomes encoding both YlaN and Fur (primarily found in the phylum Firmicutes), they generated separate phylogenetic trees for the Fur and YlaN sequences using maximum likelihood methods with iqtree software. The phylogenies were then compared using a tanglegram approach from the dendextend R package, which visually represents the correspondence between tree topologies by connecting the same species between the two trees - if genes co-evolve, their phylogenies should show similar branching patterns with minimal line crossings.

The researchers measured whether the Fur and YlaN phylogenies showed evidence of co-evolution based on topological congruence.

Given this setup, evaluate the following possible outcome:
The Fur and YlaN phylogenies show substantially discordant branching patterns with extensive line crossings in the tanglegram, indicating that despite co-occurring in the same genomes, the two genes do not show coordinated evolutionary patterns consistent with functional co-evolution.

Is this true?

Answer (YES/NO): NO